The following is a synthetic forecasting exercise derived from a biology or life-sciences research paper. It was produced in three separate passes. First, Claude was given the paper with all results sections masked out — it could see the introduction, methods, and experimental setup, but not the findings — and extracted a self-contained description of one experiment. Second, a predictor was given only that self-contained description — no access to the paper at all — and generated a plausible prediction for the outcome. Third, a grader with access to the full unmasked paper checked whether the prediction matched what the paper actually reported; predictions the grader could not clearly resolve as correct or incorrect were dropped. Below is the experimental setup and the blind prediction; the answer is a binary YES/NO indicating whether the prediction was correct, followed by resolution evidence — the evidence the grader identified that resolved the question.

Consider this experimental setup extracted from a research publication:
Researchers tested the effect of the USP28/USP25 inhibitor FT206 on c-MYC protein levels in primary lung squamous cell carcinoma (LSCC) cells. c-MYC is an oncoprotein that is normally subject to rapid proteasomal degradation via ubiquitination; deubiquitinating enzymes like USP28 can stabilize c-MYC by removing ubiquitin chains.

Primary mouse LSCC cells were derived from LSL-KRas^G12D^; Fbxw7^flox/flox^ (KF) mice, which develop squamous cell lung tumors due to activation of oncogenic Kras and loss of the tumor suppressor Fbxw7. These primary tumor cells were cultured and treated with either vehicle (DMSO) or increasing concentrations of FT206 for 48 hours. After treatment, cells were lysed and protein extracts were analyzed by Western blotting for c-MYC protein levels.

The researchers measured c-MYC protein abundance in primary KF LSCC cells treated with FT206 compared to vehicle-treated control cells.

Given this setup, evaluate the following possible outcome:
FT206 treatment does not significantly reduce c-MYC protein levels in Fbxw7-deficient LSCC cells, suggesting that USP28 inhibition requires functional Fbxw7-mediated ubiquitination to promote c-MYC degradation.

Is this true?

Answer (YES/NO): NO